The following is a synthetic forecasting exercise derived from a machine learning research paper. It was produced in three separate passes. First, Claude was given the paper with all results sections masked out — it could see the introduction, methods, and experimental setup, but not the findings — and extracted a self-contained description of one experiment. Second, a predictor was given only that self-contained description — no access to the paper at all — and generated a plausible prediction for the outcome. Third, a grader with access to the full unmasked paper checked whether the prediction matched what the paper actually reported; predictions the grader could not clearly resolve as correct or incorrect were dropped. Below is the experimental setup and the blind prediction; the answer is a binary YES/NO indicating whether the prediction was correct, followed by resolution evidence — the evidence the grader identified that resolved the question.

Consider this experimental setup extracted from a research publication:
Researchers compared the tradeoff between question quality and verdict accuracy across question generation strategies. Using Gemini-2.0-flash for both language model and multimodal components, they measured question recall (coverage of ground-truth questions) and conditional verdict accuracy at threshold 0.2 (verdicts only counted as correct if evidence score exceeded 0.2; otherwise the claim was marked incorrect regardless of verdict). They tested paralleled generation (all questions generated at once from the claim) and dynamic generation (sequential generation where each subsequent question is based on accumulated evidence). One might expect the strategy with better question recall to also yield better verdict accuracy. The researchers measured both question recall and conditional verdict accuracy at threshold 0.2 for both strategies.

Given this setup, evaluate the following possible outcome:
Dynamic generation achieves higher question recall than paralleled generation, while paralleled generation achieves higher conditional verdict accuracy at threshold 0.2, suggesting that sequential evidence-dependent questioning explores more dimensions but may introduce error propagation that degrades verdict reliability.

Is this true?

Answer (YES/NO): NO